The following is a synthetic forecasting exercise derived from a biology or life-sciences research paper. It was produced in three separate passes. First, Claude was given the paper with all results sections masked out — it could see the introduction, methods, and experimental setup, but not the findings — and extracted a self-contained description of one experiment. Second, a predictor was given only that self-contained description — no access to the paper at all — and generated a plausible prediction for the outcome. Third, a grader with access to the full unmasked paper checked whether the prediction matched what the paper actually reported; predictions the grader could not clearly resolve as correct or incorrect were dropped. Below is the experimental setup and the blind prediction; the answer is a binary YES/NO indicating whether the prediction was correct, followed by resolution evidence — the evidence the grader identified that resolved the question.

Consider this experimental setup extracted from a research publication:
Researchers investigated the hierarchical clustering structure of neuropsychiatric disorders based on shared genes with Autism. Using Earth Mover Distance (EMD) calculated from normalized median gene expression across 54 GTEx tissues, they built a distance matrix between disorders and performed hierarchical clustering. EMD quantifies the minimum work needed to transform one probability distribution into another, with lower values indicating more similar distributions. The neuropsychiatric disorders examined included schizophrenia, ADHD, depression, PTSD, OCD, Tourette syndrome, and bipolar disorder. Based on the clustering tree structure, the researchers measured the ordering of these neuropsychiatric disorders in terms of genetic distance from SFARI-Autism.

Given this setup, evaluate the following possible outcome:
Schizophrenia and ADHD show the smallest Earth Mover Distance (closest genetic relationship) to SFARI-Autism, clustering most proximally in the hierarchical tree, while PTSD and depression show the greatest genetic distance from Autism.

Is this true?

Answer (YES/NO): NO